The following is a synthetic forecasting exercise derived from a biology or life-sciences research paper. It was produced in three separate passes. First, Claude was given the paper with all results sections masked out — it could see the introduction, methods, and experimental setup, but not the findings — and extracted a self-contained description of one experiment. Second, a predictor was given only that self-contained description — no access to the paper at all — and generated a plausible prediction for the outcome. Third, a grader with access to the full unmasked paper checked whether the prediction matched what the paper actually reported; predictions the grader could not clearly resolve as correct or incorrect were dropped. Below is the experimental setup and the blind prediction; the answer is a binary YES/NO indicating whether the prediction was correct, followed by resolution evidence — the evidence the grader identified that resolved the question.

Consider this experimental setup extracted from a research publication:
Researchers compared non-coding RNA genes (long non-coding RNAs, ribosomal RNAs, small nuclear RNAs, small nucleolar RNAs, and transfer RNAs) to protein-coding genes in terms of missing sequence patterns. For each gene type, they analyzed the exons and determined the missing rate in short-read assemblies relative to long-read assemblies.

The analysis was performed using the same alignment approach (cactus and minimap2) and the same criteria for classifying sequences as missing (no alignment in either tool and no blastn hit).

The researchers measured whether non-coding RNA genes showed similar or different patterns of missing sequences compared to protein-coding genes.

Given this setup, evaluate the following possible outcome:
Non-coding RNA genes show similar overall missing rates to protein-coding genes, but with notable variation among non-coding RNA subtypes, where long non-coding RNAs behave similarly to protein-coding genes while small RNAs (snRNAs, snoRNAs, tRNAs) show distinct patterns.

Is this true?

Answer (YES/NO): NO